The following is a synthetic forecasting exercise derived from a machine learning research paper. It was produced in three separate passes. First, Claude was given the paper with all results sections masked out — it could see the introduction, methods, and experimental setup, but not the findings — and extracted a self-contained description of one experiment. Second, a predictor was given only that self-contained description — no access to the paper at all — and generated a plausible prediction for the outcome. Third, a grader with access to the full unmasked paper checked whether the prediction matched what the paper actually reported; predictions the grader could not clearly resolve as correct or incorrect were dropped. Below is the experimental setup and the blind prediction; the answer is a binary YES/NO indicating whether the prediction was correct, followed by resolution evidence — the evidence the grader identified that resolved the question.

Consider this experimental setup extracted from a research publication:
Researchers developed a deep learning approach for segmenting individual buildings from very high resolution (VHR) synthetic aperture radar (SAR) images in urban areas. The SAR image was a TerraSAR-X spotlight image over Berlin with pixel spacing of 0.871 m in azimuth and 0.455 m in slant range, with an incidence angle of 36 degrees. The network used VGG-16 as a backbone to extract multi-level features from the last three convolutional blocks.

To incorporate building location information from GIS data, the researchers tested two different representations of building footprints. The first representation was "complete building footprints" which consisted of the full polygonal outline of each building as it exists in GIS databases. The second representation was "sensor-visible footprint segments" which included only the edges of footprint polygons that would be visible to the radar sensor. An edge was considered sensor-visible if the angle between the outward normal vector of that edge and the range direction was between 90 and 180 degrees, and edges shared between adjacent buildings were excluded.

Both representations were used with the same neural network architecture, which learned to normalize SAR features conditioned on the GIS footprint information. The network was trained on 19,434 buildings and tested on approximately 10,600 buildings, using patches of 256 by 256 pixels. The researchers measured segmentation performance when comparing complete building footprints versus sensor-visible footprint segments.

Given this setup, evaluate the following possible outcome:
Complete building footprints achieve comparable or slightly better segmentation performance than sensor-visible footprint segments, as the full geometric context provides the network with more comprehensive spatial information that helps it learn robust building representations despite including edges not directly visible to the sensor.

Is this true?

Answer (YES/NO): NO